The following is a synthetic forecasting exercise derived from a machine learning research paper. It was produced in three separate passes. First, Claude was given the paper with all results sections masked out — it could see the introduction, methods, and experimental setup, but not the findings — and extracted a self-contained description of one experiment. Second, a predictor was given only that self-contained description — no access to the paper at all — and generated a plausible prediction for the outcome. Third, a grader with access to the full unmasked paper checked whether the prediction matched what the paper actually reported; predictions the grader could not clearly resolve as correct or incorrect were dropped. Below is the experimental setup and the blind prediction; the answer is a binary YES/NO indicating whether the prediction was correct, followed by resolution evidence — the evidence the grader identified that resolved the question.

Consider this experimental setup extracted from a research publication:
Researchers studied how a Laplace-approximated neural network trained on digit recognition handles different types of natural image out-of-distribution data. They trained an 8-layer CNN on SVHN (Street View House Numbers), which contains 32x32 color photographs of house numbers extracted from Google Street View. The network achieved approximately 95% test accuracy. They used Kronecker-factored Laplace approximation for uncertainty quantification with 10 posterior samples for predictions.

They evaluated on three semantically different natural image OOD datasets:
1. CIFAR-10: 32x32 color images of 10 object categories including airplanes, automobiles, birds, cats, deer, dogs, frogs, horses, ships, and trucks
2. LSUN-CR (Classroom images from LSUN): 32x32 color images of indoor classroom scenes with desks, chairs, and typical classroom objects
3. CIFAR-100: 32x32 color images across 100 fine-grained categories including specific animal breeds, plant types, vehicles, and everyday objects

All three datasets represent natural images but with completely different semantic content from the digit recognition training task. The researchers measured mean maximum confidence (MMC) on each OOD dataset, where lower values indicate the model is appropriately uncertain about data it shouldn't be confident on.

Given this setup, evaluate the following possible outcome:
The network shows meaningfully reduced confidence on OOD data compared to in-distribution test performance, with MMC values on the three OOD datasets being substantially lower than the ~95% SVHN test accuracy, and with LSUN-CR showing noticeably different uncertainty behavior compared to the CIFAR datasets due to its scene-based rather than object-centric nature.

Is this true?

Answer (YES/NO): NO